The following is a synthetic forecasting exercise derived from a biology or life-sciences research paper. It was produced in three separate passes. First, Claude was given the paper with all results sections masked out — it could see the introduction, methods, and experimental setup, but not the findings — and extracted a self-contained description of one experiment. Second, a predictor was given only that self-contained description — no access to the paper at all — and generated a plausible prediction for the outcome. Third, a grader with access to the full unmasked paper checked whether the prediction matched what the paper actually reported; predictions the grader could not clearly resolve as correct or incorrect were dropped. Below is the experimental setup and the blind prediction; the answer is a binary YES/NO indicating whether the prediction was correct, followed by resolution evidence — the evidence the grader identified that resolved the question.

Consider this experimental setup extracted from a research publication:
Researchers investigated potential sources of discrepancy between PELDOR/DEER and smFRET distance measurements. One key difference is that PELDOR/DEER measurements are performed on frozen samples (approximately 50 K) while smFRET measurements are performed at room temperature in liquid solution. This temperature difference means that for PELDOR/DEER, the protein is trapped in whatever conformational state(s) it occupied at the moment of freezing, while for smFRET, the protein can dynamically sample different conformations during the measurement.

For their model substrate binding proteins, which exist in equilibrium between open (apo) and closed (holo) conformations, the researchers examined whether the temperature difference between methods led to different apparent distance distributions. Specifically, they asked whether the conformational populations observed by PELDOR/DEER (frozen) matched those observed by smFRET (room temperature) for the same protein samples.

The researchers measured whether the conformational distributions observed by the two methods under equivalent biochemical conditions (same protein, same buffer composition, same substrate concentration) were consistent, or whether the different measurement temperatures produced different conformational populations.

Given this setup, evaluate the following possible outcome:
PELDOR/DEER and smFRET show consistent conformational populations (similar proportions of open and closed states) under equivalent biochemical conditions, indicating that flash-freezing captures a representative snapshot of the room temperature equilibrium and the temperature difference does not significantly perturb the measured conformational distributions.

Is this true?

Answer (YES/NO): NO